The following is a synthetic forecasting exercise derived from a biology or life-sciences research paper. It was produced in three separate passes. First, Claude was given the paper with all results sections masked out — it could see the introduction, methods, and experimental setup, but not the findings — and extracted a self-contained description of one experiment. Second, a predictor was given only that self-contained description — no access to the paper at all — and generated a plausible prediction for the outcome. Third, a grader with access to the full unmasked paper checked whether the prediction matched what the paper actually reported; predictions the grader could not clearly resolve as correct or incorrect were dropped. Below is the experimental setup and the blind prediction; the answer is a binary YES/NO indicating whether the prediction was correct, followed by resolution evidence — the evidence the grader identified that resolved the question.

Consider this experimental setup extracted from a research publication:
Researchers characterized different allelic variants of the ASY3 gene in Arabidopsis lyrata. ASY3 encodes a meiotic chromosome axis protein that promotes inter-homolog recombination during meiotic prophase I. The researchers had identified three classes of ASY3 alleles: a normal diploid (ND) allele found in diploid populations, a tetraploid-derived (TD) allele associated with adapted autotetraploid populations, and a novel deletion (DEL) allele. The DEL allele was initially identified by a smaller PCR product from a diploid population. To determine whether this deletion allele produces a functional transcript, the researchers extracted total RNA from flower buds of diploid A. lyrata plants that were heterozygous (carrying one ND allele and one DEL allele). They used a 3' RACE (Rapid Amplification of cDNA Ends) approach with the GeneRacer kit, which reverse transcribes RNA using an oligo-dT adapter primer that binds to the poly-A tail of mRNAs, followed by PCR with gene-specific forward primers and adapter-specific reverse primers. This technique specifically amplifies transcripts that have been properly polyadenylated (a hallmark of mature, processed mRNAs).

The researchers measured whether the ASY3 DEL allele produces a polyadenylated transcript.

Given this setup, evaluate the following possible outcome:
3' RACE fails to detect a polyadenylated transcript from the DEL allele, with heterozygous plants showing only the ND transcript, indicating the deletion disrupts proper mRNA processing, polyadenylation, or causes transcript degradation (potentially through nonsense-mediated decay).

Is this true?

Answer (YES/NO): NO